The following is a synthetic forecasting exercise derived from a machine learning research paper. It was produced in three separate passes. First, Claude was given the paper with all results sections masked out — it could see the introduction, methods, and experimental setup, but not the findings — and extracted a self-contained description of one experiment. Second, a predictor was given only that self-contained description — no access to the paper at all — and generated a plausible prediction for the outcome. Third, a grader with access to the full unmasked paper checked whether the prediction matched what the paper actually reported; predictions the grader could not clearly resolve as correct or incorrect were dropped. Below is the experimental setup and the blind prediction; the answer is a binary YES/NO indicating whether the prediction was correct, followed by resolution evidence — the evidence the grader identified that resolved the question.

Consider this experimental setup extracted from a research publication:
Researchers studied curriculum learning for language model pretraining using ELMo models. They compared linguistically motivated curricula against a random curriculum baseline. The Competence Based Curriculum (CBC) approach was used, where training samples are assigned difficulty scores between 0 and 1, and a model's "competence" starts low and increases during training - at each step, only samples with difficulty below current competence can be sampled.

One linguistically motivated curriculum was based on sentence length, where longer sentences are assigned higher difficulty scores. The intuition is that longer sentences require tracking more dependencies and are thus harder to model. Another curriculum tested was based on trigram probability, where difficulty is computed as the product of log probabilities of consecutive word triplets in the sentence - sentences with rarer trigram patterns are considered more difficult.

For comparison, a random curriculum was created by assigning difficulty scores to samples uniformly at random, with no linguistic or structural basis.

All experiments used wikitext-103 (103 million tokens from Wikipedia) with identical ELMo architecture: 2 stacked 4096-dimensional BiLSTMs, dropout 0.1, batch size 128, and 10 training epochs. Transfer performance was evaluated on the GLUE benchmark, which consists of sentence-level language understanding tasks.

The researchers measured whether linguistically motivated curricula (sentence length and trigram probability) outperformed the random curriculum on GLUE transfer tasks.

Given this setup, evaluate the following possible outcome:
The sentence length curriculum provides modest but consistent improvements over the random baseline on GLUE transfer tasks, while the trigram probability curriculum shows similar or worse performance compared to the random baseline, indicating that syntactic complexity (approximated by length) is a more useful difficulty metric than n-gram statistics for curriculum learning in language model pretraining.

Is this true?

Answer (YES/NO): NO